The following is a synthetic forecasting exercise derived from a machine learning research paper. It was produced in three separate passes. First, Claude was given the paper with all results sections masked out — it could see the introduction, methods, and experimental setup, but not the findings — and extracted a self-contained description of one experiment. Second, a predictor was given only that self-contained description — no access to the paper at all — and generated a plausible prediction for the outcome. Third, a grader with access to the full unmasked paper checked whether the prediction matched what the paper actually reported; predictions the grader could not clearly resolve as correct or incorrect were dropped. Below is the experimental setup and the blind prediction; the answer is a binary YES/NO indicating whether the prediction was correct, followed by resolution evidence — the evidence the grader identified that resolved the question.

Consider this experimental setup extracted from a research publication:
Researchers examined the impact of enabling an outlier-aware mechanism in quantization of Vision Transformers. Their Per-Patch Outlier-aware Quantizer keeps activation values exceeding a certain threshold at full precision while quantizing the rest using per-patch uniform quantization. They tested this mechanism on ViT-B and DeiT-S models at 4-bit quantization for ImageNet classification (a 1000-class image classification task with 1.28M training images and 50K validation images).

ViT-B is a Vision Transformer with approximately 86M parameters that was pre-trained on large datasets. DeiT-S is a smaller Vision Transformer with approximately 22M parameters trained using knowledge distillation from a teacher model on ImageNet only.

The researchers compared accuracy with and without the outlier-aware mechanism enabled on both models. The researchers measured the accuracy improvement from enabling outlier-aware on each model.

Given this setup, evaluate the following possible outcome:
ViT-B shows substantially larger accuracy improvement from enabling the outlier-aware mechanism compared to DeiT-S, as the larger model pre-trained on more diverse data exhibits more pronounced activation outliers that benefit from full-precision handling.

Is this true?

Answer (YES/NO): NO